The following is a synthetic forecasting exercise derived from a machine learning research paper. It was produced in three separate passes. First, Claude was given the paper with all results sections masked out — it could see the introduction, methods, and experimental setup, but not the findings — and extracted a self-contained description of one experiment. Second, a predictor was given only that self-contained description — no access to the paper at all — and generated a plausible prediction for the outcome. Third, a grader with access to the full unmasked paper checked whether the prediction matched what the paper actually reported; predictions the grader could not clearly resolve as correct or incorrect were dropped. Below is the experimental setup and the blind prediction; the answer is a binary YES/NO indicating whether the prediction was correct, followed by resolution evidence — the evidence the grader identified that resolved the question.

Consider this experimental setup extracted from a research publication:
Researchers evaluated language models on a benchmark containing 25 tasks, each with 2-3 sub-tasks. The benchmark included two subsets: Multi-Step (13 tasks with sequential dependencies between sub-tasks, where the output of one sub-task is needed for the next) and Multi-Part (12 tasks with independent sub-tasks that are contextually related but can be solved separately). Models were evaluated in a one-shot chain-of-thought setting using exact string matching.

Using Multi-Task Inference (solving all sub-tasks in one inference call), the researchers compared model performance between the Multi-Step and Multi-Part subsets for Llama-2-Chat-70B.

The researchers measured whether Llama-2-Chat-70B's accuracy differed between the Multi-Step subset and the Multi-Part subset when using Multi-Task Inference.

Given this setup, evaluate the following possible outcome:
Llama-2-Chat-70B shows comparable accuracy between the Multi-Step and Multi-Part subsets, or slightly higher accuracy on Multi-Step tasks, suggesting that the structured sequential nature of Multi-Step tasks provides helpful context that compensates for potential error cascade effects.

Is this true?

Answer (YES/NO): NO